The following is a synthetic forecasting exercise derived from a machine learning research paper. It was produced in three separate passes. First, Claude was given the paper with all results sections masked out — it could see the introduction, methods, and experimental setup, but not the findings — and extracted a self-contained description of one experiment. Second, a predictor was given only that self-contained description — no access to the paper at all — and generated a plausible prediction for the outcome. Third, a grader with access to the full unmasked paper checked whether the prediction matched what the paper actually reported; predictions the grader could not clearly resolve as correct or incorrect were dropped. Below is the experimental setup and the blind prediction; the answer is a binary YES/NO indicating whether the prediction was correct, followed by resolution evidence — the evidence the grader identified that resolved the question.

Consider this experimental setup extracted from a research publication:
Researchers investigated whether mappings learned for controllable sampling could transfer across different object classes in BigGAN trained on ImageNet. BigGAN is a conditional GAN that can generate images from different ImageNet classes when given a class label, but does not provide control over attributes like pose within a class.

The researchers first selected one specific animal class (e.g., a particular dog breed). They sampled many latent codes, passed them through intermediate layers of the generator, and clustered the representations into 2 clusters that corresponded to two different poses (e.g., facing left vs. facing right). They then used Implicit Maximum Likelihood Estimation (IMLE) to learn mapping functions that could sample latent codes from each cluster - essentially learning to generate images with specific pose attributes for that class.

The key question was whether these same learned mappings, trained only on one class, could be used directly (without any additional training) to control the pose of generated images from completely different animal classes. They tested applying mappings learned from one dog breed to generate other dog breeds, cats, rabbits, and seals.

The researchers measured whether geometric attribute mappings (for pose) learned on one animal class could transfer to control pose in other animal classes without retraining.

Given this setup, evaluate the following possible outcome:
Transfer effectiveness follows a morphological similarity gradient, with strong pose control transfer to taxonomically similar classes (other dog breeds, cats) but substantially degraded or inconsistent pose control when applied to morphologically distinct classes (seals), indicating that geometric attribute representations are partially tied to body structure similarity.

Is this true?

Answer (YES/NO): NO